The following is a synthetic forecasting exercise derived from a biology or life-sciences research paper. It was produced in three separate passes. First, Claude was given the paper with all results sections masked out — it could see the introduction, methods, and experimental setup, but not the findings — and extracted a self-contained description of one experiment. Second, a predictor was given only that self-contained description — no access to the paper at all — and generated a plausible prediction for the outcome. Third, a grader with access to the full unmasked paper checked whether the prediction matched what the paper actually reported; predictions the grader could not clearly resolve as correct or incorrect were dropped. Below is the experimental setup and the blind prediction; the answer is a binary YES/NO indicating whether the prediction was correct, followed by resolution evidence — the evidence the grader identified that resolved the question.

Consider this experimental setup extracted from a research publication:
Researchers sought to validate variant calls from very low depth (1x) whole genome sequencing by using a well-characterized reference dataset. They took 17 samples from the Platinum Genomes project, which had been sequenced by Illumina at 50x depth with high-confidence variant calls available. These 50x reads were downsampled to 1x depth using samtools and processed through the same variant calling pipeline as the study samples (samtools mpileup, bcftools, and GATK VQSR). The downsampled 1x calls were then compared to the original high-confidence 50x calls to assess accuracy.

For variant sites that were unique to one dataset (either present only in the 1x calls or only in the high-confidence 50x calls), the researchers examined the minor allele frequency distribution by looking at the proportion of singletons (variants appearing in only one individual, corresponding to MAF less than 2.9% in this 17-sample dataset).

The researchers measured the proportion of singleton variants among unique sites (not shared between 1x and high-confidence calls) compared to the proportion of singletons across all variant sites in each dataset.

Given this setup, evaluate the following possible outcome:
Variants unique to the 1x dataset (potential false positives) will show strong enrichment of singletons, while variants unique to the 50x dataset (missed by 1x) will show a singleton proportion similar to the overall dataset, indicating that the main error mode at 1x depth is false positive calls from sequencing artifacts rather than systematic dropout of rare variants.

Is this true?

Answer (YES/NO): NO